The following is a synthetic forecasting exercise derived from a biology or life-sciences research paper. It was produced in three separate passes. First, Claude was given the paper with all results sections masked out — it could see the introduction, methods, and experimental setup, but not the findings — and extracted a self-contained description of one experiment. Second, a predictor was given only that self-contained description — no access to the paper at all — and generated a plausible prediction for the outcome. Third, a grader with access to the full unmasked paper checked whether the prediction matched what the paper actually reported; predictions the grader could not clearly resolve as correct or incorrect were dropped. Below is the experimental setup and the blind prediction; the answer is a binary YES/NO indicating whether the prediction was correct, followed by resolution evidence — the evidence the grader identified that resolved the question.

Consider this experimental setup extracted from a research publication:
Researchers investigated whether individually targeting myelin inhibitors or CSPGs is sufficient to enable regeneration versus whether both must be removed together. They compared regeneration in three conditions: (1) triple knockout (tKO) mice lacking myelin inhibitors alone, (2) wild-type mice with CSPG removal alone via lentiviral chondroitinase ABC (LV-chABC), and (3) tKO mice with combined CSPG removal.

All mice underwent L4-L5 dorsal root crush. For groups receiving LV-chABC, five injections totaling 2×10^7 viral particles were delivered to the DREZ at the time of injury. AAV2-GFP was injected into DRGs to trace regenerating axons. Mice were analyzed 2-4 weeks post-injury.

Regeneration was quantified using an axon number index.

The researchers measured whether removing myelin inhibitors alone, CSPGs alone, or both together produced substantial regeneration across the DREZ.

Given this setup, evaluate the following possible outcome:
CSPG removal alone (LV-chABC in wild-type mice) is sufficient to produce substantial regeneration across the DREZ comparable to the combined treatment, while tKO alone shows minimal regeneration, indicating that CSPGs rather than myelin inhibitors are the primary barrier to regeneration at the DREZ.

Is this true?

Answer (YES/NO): NO